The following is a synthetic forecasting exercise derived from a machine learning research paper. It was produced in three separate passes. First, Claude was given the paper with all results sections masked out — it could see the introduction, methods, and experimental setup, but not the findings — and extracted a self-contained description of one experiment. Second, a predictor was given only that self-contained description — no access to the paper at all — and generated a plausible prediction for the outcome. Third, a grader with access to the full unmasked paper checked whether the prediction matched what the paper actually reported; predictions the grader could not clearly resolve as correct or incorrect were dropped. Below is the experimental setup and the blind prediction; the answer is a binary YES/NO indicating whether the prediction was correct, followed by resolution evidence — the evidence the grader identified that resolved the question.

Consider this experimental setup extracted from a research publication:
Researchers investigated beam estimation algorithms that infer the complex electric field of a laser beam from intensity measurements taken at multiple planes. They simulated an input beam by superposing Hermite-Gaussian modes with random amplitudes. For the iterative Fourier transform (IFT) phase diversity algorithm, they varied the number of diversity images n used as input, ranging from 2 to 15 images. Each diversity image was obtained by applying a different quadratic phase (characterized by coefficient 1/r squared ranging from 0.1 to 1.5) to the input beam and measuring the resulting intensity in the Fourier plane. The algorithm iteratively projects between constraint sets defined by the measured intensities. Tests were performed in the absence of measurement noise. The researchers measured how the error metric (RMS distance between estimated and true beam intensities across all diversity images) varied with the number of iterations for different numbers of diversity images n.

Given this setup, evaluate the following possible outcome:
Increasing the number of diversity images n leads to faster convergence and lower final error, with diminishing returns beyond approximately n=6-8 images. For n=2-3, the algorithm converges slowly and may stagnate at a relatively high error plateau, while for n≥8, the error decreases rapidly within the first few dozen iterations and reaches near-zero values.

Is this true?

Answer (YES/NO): NO